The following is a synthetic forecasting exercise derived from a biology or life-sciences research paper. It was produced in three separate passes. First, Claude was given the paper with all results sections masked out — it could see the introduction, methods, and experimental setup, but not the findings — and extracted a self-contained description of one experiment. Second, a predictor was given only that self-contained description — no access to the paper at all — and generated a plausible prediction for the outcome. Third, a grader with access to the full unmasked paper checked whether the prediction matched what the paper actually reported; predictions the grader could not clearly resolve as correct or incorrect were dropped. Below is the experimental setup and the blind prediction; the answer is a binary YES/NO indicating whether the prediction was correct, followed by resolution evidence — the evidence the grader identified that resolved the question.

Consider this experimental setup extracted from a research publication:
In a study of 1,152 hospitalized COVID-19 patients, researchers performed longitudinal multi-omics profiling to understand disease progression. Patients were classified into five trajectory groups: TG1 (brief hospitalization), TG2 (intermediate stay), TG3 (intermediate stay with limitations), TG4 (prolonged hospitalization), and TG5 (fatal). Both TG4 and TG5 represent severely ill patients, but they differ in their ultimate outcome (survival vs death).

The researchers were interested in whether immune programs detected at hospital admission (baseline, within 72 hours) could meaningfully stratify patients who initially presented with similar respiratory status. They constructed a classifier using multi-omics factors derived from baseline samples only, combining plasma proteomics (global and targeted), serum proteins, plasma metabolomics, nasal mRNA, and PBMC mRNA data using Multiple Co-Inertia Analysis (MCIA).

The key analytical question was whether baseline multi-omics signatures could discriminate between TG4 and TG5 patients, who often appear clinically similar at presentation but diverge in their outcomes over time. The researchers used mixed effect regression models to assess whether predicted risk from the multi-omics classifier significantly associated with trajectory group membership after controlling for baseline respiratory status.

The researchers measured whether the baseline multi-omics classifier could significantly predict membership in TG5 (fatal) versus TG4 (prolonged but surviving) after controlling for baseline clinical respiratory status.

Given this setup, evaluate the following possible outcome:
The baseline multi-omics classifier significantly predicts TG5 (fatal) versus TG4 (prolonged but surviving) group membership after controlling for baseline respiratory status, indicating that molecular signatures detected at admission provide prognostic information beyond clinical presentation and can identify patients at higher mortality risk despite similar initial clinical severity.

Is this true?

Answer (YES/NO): YES